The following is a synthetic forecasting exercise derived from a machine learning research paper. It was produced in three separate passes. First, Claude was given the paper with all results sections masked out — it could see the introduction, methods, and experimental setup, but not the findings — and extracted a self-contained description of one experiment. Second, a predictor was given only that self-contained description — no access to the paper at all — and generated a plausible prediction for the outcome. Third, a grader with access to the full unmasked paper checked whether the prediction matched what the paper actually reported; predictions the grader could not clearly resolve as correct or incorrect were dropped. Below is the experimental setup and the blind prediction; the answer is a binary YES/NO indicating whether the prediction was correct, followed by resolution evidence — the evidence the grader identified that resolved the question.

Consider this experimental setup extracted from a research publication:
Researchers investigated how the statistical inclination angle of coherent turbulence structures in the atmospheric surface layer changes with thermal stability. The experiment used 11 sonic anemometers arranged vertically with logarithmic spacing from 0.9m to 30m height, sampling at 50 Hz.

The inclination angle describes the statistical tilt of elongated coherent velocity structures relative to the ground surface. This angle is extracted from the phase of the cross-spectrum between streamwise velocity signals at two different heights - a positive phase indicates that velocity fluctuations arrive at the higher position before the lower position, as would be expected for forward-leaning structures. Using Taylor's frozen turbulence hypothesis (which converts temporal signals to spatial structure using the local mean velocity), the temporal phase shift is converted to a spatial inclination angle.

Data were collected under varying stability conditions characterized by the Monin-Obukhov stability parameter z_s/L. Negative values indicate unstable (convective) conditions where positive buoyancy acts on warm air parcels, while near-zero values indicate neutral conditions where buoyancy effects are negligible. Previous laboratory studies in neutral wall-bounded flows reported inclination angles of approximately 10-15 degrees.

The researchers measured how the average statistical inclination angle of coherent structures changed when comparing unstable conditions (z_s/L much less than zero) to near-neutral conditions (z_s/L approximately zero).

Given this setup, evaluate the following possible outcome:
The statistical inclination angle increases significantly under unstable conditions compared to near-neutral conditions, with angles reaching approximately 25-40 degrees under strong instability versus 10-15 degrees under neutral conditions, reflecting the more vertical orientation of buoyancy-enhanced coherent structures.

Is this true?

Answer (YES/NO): NO